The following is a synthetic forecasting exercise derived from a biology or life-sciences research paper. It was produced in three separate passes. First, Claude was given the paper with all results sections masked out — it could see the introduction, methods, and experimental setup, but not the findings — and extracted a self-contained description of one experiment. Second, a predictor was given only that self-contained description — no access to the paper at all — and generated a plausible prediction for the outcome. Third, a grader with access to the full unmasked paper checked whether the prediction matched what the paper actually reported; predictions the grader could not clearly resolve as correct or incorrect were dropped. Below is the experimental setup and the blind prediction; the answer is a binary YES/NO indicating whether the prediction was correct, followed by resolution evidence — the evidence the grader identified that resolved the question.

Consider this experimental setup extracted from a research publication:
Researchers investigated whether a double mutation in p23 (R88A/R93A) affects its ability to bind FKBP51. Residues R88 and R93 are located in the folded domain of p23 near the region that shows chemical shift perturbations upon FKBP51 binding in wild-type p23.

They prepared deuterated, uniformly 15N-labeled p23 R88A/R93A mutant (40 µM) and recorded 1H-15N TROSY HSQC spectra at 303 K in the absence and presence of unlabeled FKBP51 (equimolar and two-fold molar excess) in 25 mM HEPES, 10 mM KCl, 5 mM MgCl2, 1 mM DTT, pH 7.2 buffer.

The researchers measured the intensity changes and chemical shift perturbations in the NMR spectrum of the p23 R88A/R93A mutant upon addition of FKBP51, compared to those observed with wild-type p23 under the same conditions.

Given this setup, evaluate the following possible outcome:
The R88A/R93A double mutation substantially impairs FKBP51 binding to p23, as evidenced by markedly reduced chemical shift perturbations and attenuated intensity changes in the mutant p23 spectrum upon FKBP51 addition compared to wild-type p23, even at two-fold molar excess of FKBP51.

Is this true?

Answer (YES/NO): YES